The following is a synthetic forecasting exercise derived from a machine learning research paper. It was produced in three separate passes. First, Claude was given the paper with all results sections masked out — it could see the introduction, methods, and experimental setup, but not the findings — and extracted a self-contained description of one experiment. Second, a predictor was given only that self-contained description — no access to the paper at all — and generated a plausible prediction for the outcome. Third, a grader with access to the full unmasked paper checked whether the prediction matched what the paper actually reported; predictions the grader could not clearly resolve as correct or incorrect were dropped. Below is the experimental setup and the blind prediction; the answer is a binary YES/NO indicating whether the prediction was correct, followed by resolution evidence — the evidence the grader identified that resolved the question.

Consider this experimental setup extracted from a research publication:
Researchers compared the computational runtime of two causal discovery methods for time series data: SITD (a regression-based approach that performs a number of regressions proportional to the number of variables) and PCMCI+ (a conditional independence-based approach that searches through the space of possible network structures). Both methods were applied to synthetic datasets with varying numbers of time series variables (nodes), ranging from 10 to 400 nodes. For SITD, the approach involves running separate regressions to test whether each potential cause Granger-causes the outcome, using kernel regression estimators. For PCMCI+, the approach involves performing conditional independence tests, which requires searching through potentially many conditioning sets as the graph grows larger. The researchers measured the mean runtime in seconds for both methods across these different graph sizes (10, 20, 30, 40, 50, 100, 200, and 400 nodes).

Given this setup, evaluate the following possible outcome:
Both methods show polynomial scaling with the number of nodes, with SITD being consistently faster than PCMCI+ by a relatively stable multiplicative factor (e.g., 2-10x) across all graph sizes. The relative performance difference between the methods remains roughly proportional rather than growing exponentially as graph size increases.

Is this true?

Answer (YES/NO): NO